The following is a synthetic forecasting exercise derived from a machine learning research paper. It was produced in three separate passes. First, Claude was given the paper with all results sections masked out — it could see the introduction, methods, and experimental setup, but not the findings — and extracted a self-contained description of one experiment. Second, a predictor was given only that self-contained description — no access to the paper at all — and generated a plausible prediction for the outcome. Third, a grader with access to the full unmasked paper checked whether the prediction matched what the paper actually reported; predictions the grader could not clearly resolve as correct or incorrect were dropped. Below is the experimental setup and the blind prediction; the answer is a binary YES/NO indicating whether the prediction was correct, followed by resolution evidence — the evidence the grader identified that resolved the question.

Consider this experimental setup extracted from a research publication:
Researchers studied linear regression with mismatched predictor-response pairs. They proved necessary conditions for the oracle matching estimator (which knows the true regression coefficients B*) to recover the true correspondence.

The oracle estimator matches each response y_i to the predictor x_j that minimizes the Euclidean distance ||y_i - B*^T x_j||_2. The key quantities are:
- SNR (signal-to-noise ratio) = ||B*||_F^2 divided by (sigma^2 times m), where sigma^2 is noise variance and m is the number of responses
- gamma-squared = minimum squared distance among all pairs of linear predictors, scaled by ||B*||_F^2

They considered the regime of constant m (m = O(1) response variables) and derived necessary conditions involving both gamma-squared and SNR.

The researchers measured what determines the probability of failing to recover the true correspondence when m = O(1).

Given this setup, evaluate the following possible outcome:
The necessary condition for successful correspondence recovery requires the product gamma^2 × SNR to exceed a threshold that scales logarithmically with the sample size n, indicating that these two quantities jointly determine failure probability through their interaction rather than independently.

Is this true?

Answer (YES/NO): NO